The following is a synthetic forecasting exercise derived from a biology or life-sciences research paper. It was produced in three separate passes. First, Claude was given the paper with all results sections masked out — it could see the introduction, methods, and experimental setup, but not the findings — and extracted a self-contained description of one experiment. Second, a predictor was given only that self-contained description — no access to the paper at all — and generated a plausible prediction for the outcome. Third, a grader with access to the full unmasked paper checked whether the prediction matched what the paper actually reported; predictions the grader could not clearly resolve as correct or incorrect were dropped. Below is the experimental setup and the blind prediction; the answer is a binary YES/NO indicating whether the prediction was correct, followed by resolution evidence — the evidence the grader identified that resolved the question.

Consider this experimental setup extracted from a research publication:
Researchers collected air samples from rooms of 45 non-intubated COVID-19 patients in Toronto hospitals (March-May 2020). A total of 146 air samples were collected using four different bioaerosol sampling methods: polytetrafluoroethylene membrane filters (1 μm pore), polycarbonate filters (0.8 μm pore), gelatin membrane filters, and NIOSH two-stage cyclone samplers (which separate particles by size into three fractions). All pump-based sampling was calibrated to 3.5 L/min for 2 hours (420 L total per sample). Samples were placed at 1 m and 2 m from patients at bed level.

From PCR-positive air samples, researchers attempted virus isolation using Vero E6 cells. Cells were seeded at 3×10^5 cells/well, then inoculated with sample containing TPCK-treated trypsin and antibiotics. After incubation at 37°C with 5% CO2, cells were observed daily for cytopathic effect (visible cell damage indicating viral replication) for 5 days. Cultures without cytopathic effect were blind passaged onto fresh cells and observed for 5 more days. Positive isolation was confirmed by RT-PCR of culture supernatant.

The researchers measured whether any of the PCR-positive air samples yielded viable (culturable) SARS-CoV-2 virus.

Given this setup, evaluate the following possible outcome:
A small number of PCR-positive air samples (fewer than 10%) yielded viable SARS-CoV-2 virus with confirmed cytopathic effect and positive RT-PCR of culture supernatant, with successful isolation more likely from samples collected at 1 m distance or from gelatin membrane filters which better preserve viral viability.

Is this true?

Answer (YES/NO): NO